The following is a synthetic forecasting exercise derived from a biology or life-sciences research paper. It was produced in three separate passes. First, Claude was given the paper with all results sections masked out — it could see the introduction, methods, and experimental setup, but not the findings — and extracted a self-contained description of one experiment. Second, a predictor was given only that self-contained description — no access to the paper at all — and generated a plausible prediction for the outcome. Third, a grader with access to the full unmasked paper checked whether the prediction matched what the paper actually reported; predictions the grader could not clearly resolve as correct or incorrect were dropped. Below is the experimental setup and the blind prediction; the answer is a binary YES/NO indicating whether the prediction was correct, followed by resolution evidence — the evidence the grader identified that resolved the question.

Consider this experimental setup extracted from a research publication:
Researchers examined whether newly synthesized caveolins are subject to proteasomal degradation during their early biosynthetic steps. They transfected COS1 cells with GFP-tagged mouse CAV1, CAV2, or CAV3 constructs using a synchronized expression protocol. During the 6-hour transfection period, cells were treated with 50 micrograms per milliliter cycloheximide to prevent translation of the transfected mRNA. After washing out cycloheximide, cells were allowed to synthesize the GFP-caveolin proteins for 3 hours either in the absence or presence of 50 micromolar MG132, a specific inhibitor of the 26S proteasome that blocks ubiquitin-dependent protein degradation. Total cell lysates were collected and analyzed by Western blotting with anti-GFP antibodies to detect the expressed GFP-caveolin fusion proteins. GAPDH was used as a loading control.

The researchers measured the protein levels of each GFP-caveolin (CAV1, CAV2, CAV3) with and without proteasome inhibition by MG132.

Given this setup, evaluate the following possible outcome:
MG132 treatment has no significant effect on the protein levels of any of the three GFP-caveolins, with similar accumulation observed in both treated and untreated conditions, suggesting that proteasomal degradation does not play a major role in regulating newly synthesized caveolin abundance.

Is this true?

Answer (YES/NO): NO